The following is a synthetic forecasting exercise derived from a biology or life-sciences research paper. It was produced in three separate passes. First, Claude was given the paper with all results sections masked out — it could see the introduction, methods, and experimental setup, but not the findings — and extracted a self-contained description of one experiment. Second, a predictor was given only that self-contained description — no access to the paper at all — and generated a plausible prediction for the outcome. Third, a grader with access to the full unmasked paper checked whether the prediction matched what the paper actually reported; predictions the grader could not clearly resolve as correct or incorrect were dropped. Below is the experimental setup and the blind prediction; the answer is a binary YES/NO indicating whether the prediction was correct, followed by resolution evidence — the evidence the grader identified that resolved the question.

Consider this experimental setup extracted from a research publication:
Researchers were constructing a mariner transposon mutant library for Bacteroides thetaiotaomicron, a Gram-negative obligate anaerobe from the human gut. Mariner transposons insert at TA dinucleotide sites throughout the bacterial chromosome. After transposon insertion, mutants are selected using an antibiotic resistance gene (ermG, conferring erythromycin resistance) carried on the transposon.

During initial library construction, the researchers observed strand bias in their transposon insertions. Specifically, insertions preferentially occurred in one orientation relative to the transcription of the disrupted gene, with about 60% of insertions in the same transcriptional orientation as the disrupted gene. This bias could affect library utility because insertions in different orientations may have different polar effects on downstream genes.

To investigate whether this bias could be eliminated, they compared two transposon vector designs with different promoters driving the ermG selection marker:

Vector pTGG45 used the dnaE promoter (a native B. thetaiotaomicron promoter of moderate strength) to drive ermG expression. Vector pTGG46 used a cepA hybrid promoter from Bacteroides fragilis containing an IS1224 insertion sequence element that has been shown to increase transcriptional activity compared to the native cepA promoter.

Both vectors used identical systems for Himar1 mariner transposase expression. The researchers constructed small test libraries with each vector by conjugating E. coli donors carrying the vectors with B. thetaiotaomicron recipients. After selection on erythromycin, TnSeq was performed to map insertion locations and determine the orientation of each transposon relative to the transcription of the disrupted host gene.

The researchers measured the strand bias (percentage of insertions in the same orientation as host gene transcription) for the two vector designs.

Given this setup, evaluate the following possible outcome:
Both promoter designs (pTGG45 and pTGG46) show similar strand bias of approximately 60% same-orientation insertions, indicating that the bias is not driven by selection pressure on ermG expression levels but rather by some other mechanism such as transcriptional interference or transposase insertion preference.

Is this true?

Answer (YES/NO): NO